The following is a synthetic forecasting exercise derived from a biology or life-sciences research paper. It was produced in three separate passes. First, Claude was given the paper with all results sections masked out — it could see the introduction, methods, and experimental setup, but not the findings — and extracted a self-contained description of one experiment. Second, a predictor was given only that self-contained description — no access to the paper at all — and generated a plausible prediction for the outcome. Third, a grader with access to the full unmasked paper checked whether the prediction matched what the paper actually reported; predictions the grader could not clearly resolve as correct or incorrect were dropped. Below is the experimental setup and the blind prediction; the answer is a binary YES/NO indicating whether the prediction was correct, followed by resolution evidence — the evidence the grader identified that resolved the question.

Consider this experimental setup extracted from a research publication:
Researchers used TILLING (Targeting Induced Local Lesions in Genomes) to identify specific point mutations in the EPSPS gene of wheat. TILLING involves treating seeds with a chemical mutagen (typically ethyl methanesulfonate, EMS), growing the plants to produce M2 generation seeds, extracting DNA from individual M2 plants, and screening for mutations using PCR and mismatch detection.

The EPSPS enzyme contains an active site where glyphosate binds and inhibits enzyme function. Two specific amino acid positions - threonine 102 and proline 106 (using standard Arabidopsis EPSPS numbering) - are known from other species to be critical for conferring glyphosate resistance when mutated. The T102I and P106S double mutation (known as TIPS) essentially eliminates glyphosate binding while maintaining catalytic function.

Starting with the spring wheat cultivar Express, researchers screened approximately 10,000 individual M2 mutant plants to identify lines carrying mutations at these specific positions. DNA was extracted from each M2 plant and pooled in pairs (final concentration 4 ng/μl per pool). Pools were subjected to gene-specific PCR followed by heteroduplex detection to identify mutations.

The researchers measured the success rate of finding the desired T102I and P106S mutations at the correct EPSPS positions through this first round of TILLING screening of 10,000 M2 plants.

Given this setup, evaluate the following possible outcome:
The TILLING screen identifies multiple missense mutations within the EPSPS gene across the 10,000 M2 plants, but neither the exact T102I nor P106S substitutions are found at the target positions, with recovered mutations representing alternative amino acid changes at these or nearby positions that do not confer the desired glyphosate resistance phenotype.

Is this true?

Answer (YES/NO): NO